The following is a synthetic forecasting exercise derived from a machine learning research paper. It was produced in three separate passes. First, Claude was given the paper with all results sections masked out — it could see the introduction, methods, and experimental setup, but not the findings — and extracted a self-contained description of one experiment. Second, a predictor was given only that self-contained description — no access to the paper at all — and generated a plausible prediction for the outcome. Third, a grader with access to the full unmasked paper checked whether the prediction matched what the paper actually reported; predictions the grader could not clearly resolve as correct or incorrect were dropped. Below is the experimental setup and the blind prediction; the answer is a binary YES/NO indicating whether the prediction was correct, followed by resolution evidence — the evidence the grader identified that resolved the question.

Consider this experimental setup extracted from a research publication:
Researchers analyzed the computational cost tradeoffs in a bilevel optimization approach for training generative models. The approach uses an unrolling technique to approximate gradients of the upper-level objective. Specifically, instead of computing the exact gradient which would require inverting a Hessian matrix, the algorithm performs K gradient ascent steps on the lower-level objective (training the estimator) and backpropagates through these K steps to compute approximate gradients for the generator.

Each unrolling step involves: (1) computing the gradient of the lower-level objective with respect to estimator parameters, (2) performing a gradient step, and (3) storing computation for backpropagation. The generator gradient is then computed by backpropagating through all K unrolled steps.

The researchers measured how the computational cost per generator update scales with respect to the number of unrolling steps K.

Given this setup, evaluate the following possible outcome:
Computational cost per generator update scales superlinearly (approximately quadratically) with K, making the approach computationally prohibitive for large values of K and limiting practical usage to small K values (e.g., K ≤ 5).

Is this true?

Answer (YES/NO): NO